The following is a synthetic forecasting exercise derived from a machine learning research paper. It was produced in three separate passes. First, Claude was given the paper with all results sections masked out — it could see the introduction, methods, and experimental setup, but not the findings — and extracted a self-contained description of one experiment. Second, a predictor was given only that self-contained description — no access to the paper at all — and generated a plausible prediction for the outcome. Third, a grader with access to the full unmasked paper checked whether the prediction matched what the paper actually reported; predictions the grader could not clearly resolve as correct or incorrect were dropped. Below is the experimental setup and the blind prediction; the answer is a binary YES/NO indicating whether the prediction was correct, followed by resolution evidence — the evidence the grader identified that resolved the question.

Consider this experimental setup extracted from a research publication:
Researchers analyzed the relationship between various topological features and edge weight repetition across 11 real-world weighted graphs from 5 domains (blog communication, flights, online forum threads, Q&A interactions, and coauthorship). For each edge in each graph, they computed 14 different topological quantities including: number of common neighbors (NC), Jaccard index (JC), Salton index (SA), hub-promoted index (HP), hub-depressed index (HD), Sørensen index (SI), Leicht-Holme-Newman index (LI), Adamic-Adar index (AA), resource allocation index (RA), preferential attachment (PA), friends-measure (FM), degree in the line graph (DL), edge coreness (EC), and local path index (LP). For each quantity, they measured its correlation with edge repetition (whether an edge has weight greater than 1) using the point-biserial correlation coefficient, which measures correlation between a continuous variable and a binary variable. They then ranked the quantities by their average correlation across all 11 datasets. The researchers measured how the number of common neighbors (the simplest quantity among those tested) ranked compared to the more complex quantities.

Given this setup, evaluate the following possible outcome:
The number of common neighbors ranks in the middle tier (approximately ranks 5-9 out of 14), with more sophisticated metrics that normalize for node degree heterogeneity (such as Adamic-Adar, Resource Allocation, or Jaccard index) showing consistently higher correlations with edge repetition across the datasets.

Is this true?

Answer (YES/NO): NO